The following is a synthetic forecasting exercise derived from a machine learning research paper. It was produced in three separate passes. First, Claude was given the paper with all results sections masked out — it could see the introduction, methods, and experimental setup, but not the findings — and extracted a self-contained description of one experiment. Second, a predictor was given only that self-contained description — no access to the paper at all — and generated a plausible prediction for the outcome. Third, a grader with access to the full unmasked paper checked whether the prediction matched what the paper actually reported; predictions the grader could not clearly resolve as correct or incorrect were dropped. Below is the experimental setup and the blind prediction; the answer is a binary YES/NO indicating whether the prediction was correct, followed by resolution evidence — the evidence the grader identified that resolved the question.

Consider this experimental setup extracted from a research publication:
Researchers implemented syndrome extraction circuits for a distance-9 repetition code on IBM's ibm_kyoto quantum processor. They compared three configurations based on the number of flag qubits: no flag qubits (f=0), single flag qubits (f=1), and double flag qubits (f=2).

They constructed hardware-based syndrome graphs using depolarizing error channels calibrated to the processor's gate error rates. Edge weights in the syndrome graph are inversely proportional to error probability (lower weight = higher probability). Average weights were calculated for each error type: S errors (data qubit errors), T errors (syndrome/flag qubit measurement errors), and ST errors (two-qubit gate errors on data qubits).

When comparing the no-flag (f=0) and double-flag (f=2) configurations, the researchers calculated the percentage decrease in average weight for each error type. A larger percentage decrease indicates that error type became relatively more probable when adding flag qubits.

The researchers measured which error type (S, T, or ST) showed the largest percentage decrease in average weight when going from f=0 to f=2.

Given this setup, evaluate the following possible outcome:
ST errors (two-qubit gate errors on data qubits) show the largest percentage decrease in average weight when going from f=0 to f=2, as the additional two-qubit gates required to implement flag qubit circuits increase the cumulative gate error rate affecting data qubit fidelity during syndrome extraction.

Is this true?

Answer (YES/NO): NO